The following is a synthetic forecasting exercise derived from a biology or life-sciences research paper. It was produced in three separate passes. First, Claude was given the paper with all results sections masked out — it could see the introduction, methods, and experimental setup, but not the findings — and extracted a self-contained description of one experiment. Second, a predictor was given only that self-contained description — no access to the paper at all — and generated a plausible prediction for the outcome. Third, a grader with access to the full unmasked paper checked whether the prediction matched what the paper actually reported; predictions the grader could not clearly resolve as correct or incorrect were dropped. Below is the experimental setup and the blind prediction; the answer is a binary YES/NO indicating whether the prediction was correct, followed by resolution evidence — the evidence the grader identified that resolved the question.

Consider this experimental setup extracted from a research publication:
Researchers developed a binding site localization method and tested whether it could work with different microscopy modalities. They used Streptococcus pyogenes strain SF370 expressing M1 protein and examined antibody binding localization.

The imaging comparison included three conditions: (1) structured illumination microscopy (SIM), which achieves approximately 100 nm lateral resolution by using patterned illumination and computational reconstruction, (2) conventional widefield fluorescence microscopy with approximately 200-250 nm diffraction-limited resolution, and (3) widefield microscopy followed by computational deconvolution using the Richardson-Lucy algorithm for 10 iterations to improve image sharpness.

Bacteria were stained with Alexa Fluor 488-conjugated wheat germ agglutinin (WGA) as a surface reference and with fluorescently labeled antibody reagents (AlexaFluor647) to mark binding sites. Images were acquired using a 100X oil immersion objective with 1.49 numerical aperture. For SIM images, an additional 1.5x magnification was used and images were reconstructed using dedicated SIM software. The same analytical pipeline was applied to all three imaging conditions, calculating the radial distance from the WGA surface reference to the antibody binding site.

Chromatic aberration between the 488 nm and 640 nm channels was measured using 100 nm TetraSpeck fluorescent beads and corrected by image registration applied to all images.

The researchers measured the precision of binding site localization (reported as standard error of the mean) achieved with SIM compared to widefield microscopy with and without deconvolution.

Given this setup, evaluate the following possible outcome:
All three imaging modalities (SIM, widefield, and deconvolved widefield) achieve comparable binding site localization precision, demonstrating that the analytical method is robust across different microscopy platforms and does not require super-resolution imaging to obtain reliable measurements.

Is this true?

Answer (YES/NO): YES